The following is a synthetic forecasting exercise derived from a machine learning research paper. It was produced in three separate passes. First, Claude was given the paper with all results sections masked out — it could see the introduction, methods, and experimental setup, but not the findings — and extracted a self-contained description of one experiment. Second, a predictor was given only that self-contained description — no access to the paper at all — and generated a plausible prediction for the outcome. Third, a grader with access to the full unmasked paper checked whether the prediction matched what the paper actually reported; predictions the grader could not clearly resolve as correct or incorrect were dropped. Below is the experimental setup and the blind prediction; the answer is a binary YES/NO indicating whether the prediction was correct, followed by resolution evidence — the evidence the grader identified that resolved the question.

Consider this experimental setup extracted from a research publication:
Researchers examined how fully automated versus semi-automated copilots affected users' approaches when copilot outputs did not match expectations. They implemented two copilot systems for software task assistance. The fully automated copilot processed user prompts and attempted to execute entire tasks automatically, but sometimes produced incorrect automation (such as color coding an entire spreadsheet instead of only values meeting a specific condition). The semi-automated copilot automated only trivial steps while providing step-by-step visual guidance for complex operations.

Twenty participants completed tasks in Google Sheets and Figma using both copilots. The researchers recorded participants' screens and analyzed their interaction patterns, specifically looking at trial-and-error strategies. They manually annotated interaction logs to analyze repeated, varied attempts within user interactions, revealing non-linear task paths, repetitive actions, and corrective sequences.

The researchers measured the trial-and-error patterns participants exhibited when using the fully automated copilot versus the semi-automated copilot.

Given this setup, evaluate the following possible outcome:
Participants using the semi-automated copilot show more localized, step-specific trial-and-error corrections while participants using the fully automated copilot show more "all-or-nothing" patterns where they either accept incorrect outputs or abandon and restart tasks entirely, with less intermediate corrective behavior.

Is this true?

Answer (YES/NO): NO